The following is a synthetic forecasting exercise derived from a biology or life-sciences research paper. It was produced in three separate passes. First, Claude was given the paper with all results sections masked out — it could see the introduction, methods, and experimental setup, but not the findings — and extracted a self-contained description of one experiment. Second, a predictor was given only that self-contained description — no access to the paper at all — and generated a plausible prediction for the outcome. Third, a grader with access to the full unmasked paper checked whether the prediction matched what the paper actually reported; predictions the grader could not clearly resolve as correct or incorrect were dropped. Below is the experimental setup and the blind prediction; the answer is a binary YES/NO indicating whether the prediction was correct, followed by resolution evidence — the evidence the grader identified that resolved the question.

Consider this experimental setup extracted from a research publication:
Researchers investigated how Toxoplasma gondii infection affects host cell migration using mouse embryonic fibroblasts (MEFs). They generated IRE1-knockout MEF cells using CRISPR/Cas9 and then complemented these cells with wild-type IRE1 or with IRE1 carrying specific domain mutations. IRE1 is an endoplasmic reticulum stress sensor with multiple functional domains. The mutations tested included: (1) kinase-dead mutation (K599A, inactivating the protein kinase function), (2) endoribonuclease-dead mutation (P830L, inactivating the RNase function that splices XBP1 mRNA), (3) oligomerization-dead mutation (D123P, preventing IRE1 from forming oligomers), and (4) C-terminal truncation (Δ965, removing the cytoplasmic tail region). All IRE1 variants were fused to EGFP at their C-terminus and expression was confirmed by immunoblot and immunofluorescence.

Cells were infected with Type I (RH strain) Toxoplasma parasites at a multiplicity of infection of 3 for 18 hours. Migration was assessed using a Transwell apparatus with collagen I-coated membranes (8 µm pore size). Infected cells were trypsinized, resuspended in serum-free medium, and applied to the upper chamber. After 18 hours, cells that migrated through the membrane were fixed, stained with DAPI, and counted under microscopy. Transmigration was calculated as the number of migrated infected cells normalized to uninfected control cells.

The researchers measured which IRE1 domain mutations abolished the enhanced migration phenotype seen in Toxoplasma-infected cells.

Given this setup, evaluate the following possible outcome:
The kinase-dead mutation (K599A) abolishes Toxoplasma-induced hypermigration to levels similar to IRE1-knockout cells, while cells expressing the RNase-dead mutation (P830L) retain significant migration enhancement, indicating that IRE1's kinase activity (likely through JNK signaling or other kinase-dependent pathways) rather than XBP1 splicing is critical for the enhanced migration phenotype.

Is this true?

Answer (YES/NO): NO